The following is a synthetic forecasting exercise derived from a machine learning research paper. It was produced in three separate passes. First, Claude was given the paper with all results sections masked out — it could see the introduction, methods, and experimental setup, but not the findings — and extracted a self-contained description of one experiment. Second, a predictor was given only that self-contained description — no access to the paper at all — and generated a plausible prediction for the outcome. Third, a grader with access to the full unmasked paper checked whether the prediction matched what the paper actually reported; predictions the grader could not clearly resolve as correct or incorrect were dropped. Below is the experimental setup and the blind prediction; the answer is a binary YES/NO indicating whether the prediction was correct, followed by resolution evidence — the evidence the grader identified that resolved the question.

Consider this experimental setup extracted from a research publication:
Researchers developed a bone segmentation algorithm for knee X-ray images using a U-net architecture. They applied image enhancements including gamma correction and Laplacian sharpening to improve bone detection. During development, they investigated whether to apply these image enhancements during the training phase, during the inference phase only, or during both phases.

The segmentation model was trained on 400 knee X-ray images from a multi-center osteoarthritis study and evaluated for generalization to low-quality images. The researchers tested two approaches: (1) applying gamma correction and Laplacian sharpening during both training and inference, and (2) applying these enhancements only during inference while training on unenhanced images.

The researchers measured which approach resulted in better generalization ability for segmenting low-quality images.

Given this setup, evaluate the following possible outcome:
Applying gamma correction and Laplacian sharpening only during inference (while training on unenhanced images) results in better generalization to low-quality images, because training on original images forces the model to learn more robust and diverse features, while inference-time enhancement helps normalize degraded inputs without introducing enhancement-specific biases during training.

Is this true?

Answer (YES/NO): YES